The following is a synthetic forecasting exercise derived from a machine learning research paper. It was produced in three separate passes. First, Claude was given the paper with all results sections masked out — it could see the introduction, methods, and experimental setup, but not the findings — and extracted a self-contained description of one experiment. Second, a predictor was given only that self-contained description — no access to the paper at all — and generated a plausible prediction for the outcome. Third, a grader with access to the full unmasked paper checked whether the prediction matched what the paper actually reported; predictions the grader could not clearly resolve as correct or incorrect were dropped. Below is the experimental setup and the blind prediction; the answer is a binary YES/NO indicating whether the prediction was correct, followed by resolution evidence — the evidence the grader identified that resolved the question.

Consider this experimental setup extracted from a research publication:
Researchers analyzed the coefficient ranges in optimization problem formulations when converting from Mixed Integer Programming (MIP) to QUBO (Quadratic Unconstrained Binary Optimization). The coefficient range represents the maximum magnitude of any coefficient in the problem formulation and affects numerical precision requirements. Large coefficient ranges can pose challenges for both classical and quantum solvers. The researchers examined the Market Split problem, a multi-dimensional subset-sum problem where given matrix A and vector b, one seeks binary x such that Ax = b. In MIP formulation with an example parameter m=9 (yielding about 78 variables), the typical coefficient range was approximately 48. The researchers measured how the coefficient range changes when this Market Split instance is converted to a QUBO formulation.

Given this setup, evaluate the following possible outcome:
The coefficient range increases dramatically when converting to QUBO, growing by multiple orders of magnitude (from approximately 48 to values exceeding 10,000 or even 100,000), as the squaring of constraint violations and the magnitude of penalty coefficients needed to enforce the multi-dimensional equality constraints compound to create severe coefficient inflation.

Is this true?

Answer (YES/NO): YES